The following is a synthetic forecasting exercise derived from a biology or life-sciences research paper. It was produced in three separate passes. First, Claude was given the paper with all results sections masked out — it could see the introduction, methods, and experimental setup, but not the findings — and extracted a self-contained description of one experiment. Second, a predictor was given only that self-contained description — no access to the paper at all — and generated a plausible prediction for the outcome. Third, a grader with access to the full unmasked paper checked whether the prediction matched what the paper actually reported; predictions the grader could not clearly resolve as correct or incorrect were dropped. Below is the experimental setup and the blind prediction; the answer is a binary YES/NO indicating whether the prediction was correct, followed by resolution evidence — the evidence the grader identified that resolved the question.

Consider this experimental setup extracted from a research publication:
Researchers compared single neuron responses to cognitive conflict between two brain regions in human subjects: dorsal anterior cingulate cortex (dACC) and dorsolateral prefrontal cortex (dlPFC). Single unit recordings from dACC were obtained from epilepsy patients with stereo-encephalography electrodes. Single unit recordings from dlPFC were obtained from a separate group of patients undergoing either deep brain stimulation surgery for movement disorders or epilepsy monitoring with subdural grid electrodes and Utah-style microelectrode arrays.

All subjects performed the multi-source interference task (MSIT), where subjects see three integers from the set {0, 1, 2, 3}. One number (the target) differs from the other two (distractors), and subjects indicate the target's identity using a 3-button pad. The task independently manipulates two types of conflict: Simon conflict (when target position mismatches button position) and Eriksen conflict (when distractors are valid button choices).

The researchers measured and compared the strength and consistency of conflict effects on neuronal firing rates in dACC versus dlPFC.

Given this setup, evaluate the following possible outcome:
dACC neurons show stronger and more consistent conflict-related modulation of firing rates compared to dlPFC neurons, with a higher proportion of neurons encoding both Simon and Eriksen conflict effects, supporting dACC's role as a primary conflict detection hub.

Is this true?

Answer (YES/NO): NO